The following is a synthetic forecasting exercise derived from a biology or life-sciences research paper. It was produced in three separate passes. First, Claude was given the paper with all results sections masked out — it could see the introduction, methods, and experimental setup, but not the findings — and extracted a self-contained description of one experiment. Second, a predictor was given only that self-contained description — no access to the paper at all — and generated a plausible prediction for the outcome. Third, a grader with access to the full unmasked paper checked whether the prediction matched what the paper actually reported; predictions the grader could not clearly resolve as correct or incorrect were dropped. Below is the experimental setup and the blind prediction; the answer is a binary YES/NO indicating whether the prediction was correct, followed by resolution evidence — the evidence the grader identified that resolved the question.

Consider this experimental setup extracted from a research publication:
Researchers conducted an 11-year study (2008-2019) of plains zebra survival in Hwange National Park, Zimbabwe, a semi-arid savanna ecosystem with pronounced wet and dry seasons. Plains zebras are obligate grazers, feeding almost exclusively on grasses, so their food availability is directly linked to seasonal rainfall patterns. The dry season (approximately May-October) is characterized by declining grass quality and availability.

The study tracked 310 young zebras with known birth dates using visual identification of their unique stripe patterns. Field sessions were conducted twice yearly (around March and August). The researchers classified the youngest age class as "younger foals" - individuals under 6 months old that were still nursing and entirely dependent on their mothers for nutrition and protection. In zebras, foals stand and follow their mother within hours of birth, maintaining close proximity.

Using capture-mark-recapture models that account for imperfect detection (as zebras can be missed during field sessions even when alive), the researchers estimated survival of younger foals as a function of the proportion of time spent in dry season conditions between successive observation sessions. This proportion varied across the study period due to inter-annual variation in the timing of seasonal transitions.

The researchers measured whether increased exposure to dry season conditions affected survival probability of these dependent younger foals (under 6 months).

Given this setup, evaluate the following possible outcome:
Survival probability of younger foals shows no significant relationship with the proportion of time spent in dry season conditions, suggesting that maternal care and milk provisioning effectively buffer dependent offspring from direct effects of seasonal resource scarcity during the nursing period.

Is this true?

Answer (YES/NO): YES